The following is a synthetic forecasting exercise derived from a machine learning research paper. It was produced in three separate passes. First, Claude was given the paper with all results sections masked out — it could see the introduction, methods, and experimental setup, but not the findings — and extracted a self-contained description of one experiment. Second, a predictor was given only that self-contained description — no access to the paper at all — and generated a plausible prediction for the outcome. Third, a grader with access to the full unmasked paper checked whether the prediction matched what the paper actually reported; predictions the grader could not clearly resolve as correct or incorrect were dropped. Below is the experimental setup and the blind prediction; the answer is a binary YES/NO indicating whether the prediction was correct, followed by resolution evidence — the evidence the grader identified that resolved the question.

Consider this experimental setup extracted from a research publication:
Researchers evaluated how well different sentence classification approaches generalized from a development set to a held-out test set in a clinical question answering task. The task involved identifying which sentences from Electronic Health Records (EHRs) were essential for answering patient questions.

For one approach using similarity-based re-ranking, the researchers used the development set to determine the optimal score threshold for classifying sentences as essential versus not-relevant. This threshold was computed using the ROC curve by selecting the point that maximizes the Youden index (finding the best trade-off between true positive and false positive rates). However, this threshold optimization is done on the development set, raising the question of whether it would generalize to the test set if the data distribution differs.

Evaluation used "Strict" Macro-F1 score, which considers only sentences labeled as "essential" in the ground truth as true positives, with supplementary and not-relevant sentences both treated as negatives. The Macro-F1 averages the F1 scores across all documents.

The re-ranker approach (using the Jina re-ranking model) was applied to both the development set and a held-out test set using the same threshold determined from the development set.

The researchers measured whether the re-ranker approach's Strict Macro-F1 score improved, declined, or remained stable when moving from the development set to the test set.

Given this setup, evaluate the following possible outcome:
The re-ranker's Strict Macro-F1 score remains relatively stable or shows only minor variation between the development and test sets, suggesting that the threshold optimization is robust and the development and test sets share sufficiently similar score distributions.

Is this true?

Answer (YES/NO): YES